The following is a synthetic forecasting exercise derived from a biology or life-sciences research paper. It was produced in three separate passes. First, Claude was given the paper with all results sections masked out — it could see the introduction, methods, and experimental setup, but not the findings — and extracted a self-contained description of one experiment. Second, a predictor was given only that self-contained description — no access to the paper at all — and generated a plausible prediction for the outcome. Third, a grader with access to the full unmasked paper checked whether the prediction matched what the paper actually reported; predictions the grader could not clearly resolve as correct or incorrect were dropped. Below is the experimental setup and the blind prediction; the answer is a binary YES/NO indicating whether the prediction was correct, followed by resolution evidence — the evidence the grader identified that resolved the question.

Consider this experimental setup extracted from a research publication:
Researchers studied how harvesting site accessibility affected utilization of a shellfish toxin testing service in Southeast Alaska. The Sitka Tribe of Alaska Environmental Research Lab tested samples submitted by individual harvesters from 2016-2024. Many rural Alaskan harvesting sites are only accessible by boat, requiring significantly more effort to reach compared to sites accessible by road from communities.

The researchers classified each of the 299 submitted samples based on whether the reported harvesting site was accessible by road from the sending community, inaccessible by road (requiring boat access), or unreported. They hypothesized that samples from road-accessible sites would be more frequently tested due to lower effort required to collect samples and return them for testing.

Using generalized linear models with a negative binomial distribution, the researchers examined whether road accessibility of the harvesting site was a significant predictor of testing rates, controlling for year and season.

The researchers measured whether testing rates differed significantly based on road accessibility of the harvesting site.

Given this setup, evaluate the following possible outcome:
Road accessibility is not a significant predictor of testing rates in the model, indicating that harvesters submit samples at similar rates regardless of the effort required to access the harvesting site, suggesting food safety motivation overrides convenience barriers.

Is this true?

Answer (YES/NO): YES